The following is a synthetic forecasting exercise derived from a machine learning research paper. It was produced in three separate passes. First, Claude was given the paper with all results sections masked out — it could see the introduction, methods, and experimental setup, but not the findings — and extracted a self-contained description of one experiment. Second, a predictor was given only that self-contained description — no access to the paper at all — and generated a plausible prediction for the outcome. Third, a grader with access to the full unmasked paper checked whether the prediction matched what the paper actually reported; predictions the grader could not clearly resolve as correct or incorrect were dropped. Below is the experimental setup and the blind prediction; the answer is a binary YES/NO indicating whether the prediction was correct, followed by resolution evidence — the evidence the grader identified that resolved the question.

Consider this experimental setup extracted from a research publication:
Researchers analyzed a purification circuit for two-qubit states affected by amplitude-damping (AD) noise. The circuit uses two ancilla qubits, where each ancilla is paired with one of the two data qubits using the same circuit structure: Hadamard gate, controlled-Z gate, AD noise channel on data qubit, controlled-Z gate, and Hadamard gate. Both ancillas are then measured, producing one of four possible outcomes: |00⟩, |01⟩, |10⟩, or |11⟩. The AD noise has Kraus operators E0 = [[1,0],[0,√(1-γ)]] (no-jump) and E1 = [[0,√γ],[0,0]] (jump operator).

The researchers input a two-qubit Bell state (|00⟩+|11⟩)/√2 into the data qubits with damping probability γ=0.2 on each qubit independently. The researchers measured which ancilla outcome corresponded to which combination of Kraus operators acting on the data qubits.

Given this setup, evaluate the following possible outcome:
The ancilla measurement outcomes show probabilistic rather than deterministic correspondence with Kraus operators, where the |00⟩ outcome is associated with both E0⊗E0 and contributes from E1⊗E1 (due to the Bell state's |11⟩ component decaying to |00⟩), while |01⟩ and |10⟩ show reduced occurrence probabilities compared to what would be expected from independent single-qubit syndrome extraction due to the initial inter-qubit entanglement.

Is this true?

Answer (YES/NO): NO